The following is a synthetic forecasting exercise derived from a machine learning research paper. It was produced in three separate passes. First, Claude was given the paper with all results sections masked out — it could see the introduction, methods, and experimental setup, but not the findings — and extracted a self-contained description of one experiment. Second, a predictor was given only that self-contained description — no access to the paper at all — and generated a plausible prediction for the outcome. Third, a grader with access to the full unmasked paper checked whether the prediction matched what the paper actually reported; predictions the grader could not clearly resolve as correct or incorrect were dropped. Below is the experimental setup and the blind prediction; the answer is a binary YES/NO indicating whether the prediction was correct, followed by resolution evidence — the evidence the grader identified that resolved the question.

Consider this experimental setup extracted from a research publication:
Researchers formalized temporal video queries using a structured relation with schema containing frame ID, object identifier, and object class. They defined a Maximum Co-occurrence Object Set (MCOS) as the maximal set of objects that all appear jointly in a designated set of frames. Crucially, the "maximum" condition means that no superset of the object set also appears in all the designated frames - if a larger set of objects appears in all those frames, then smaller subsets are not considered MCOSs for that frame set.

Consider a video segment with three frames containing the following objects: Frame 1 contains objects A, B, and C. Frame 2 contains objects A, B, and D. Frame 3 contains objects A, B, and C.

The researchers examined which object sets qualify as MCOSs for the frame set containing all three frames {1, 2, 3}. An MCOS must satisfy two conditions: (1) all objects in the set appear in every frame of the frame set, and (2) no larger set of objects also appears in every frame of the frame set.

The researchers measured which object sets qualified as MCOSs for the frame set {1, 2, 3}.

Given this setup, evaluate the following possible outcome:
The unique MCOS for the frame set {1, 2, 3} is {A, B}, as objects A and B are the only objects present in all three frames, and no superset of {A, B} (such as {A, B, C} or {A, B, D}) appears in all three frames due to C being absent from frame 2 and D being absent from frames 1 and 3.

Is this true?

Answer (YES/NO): YES